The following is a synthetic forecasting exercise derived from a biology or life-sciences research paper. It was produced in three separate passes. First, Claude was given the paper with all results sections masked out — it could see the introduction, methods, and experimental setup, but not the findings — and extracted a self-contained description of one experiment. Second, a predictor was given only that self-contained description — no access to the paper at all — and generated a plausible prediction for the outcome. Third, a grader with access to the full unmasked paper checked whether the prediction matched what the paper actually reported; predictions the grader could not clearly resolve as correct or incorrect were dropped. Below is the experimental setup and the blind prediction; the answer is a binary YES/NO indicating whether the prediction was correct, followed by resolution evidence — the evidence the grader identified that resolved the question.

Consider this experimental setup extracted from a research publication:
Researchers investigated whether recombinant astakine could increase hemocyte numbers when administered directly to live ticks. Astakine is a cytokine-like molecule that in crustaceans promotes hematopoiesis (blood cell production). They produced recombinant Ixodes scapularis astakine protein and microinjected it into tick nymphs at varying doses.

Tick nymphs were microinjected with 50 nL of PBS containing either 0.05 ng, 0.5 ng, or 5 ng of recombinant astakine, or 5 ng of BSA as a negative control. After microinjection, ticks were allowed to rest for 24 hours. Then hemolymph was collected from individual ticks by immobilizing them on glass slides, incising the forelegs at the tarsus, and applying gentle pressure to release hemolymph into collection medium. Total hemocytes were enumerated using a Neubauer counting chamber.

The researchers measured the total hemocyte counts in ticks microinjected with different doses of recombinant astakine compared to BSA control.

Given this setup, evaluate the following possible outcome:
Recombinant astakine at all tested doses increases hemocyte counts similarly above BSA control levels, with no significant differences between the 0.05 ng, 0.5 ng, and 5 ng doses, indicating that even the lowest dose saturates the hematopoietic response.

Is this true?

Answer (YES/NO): NO